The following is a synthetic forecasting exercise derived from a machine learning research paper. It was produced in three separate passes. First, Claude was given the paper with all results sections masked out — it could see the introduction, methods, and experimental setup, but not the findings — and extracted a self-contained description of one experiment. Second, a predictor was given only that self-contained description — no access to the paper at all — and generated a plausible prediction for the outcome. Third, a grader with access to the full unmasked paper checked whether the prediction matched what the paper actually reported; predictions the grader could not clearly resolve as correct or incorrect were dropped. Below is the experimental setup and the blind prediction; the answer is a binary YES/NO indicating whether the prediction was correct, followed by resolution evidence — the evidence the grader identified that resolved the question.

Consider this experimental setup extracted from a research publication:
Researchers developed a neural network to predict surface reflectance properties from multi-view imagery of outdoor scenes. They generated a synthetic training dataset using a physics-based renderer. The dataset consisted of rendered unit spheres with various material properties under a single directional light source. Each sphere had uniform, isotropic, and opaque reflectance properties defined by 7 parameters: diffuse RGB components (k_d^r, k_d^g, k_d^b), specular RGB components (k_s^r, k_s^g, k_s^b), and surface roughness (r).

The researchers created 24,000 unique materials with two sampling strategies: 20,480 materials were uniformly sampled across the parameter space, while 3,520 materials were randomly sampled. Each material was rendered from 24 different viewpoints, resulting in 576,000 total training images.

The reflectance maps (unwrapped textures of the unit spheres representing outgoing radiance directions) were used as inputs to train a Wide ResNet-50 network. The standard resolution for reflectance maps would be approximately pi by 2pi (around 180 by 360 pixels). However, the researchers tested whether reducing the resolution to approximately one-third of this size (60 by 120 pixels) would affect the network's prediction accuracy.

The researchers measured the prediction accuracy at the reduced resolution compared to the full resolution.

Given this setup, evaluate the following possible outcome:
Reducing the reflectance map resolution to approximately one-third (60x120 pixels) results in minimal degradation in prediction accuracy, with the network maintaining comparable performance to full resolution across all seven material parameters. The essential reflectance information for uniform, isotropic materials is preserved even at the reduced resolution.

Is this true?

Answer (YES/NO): YES